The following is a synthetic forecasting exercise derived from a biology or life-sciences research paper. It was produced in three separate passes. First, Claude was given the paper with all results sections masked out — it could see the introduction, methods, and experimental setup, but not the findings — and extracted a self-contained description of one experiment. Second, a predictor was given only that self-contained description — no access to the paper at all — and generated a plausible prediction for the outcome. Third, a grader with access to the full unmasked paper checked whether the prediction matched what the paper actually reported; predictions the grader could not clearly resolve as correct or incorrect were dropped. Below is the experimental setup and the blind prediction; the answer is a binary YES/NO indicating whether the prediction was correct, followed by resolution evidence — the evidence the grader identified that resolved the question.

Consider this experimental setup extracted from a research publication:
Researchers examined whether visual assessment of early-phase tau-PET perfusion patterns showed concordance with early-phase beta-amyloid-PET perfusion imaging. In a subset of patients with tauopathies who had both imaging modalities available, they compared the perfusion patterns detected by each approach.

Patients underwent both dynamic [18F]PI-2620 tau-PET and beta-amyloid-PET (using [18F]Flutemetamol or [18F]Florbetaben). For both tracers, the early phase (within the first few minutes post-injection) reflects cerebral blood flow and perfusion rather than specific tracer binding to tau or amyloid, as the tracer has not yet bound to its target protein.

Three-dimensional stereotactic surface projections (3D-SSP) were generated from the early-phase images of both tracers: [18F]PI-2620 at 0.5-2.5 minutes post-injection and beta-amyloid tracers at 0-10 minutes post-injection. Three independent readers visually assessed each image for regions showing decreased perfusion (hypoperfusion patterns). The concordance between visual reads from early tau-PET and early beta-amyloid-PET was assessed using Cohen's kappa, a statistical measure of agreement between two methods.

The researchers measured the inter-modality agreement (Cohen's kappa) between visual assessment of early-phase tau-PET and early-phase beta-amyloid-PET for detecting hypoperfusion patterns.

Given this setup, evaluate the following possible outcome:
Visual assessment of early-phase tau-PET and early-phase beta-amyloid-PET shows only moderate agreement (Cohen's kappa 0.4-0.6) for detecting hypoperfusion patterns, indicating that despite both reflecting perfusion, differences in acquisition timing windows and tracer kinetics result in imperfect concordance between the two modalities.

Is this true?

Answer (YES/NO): YES